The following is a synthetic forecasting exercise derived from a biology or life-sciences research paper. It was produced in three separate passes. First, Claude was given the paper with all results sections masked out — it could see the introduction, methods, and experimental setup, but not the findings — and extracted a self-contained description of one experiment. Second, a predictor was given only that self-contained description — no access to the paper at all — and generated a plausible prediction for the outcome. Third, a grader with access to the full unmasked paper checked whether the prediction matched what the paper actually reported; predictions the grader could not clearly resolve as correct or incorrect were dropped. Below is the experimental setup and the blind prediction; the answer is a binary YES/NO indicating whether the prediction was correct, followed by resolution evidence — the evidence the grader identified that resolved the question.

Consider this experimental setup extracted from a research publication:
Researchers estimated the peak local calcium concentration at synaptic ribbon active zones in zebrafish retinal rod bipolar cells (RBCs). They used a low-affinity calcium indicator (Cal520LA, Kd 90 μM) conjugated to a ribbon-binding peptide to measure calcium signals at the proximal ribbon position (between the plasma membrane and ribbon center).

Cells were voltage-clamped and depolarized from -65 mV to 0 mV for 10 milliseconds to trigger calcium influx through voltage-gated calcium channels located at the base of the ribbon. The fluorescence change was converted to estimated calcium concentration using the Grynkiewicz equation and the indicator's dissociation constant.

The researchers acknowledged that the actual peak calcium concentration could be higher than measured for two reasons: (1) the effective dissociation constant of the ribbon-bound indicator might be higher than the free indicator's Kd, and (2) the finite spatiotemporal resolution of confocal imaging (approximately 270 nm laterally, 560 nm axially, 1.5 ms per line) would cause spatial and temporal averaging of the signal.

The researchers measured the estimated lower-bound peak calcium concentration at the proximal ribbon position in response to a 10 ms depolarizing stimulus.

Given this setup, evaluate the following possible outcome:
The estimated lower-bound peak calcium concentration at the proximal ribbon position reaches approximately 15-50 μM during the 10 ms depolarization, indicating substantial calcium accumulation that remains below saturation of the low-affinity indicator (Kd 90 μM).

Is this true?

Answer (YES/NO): YES